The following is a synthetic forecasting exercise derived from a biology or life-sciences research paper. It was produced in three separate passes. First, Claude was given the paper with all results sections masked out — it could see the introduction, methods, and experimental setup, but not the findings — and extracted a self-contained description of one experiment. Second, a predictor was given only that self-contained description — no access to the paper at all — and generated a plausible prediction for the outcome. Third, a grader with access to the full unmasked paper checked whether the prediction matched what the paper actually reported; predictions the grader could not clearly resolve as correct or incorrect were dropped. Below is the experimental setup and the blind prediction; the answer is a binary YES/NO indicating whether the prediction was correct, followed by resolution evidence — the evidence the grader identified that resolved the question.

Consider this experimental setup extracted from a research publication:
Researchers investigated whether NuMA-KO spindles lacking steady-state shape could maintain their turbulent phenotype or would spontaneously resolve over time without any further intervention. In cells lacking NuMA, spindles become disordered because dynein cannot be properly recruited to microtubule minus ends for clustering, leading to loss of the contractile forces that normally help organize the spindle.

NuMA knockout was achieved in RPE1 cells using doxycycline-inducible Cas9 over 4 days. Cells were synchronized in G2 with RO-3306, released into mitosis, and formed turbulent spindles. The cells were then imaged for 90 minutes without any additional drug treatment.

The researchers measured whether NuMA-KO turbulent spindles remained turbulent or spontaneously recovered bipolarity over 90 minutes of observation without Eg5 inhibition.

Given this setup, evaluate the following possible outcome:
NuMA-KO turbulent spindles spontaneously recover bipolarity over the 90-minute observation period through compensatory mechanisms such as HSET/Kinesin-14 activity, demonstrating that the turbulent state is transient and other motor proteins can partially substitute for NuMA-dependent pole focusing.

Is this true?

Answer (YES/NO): NO